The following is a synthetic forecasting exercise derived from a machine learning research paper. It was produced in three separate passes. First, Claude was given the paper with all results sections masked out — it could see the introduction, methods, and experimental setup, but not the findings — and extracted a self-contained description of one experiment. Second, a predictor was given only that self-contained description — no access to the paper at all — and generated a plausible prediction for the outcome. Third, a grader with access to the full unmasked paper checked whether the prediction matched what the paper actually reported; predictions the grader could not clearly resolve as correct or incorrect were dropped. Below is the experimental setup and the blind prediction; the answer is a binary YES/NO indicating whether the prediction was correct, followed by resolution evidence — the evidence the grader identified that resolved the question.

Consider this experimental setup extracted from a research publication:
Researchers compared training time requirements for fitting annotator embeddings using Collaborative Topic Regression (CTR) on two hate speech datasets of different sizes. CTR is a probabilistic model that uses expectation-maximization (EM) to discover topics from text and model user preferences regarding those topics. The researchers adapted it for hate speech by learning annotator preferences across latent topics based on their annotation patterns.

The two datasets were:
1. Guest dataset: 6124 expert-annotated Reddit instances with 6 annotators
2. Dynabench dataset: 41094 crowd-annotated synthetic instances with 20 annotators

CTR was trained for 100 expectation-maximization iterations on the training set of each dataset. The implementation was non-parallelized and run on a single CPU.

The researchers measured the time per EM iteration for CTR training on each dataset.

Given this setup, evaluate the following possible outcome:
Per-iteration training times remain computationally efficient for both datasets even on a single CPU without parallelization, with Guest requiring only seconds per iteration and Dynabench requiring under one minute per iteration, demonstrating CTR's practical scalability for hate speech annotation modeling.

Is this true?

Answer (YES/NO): NO